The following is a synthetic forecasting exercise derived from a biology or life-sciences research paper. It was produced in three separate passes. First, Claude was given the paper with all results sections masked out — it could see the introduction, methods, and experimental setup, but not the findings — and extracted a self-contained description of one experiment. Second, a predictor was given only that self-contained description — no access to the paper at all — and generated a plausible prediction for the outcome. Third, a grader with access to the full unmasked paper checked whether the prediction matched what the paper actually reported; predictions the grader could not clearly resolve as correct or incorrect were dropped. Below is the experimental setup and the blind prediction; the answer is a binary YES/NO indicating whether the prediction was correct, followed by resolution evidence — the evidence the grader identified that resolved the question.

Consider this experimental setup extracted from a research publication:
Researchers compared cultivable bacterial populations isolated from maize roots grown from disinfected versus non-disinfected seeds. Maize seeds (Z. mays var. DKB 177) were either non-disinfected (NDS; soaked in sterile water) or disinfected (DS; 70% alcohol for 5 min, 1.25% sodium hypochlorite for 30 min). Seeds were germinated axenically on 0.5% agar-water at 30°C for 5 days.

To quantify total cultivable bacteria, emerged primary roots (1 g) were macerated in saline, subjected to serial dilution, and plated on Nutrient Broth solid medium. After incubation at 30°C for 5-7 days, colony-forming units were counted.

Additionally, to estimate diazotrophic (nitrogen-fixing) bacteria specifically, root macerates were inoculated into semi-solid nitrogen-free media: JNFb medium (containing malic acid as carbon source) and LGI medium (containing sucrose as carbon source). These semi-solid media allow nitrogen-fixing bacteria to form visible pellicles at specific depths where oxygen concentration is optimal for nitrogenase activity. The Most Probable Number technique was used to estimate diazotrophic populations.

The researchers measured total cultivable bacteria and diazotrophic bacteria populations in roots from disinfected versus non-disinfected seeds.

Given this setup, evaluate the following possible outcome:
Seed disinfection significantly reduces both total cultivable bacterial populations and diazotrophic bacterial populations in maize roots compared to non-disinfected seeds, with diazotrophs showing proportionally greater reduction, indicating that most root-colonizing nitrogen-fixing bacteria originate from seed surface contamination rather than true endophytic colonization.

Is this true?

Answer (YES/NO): NO